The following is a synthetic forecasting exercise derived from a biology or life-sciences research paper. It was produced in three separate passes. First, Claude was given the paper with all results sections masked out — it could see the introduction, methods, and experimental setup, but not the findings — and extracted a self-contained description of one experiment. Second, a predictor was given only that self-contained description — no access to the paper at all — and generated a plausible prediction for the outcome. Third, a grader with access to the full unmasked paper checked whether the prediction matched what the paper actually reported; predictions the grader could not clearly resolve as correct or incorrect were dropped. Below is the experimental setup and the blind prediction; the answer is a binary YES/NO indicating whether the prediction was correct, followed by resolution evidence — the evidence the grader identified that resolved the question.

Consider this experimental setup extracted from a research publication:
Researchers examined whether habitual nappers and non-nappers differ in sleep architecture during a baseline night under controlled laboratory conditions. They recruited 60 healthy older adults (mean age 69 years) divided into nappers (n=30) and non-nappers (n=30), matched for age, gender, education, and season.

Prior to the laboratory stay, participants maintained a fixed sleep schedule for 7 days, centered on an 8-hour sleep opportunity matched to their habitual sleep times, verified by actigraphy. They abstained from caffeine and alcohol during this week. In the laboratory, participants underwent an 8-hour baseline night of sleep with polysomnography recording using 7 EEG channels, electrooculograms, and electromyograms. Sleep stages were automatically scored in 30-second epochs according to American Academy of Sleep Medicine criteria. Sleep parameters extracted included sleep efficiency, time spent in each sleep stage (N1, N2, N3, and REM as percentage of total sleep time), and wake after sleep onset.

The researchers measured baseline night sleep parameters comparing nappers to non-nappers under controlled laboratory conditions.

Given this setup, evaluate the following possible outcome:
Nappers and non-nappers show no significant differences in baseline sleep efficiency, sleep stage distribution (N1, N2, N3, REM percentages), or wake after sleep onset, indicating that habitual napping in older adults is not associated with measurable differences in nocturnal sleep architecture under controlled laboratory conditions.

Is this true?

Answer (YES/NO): NO